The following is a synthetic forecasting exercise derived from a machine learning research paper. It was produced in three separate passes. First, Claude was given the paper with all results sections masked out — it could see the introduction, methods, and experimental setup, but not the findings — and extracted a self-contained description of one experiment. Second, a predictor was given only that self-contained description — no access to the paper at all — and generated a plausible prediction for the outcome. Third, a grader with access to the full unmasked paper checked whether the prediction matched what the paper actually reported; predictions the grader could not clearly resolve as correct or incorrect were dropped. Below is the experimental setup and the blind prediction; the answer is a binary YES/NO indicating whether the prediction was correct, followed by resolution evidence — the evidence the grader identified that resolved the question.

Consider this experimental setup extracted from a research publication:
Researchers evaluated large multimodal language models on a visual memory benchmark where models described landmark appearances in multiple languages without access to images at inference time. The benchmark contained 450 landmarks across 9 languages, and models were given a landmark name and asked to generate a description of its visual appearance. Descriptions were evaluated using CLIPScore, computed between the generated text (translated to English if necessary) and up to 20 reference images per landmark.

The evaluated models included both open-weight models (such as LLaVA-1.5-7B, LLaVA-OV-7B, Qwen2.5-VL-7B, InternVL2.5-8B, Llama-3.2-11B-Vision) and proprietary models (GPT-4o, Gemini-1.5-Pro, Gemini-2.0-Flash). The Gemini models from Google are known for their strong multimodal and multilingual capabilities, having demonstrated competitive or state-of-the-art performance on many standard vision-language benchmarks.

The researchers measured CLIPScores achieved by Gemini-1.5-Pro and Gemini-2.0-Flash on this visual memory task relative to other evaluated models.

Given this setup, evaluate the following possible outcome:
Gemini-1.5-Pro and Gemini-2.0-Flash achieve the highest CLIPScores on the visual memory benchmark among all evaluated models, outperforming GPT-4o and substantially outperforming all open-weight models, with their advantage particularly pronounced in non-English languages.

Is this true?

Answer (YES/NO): NO